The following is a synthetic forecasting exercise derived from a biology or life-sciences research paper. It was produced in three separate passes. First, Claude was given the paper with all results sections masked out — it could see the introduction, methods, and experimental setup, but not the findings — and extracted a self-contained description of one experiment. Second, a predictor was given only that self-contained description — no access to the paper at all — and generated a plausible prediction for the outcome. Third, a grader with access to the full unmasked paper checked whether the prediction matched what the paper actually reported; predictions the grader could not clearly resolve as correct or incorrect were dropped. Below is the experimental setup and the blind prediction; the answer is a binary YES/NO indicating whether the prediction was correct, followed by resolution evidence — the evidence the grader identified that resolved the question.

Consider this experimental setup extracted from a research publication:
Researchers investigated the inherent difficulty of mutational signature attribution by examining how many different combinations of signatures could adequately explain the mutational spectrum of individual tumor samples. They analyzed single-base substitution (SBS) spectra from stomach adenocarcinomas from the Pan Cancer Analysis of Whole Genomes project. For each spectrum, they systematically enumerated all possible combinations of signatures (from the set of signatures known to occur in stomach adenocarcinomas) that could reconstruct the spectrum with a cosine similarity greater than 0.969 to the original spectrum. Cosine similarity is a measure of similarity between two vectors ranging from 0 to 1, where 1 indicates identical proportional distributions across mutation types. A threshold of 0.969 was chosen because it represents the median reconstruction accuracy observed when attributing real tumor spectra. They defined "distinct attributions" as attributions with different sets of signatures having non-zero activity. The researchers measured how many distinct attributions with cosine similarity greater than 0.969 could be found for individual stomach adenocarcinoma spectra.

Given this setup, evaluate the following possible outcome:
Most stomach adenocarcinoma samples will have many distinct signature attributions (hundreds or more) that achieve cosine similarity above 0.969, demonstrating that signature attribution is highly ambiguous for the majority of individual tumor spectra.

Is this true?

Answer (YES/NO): YES